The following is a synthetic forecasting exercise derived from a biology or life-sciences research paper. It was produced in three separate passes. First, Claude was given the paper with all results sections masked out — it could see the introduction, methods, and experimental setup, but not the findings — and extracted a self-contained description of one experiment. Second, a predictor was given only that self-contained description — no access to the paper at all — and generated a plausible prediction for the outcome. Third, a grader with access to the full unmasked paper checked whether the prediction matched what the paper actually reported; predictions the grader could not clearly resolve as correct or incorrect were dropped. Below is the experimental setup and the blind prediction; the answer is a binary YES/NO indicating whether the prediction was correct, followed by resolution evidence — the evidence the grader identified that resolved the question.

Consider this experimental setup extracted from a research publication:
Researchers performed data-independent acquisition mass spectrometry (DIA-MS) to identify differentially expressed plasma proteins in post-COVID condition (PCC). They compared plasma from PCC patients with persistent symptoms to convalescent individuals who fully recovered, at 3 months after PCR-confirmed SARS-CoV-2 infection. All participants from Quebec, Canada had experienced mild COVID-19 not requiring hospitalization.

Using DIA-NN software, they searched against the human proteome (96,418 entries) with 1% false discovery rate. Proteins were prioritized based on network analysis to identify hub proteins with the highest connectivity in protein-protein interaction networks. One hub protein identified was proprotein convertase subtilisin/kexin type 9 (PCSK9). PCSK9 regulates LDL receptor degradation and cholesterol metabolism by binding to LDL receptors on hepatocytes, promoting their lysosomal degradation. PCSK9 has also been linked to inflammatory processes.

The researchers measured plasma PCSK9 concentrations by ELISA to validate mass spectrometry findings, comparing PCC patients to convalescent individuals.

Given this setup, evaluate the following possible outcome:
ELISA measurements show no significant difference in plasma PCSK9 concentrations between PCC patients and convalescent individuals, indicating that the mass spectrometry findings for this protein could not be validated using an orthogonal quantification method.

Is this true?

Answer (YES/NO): YES